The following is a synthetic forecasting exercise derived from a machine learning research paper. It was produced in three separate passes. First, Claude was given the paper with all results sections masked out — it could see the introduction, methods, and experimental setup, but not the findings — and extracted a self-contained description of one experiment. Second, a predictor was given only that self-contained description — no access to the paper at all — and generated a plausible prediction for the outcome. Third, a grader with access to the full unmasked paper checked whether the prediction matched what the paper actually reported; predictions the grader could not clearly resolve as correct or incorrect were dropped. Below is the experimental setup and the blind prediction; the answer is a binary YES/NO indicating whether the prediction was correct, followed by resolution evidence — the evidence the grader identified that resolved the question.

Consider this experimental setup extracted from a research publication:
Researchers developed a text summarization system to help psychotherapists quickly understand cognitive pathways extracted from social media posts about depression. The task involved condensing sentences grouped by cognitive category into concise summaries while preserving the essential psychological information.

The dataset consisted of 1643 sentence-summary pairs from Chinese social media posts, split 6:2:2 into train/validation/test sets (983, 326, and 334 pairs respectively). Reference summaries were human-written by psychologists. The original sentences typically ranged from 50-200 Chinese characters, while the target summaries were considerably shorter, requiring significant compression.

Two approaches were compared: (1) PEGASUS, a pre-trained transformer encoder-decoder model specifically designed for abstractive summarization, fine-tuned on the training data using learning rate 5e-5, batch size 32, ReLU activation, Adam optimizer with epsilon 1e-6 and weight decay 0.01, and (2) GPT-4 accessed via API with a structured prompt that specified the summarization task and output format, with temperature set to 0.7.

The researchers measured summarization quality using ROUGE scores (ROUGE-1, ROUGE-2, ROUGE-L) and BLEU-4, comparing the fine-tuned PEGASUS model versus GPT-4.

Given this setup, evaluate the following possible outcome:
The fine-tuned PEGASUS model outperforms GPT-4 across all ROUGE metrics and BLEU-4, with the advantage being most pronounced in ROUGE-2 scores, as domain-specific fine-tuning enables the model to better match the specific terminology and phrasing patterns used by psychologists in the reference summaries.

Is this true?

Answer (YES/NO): NO